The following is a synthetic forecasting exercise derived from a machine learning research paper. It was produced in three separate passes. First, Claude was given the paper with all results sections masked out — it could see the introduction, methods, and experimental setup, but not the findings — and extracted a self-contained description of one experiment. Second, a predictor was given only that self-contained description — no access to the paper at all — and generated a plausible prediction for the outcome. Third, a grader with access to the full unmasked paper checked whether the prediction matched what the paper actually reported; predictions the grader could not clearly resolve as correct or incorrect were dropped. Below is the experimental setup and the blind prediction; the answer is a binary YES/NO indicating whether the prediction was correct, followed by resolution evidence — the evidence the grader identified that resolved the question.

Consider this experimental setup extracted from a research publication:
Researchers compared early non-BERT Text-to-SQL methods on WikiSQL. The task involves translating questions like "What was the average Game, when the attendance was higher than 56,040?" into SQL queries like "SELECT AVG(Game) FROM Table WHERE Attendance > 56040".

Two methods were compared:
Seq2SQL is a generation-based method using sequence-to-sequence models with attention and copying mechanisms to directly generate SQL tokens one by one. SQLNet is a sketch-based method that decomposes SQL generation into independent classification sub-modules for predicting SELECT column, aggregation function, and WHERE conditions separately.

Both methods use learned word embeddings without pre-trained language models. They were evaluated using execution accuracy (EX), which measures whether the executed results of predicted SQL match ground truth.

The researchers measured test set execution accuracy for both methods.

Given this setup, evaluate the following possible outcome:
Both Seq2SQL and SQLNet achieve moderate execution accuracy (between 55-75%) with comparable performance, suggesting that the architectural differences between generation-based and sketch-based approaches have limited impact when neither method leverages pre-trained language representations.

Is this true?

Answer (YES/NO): NO